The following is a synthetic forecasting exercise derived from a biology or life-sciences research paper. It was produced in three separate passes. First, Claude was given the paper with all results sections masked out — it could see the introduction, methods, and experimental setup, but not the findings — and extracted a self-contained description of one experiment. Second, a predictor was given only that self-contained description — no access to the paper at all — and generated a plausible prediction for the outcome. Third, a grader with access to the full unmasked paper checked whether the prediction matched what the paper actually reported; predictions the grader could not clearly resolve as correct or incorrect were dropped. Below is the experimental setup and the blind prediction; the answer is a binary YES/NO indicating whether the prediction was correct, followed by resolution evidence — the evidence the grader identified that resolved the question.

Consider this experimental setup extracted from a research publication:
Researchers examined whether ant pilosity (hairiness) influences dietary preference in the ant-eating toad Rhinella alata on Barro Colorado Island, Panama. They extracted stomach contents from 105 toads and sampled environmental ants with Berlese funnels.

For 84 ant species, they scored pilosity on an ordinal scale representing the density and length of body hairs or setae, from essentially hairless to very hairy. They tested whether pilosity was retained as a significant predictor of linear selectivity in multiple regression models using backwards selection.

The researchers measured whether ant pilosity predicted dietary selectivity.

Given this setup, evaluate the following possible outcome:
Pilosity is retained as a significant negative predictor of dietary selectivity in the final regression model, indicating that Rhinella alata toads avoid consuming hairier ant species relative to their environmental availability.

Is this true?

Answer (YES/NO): NO